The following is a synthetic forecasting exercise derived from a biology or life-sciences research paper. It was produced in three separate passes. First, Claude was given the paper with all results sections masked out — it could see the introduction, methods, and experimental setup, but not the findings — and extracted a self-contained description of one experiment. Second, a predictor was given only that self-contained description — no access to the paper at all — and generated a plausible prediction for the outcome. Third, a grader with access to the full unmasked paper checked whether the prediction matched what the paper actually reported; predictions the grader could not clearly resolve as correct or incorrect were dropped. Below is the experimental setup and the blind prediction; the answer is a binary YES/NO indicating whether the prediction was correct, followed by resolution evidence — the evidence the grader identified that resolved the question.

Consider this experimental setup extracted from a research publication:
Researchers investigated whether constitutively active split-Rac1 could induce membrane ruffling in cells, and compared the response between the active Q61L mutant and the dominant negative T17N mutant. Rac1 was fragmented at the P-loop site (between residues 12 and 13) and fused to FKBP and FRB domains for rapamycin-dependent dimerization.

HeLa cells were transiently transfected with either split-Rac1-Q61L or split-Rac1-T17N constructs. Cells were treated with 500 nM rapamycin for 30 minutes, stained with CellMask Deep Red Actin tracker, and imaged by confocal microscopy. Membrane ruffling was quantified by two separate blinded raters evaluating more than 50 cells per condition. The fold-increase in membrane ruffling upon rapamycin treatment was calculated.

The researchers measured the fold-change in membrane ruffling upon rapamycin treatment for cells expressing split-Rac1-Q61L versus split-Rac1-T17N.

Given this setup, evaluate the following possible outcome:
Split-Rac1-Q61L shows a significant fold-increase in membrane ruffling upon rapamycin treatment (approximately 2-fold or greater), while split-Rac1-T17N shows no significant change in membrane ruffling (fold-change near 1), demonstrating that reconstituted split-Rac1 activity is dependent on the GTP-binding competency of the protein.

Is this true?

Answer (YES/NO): NO